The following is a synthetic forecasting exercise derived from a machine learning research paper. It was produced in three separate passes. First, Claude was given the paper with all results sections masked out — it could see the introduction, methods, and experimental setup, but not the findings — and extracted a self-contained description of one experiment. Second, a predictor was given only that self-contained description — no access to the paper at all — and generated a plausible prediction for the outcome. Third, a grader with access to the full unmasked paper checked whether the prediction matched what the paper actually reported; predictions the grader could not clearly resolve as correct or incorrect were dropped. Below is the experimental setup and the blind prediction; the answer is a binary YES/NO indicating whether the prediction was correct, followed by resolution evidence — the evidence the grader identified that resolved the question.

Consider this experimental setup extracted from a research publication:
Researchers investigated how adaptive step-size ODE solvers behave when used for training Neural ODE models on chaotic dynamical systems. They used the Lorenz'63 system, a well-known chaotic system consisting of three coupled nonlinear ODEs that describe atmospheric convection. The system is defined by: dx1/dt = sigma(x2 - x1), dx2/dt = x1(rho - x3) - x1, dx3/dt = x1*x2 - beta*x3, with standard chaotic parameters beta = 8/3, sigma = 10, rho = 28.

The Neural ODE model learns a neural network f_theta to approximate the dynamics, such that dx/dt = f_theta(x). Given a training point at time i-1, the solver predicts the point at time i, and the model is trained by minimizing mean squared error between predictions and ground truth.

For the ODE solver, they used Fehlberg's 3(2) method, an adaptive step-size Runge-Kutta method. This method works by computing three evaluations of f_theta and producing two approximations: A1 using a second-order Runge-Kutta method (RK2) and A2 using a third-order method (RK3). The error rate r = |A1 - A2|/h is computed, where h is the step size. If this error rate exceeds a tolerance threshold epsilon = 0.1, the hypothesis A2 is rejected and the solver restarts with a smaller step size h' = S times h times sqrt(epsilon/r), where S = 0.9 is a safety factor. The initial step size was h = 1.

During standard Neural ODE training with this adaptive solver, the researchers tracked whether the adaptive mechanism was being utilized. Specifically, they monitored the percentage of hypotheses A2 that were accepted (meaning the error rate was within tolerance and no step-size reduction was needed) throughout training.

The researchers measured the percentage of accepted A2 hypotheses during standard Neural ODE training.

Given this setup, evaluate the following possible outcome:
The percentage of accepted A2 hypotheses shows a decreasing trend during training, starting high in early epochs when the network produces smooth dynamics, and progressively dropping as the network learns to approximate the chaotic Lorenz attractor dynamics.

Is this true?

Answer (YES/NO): NO